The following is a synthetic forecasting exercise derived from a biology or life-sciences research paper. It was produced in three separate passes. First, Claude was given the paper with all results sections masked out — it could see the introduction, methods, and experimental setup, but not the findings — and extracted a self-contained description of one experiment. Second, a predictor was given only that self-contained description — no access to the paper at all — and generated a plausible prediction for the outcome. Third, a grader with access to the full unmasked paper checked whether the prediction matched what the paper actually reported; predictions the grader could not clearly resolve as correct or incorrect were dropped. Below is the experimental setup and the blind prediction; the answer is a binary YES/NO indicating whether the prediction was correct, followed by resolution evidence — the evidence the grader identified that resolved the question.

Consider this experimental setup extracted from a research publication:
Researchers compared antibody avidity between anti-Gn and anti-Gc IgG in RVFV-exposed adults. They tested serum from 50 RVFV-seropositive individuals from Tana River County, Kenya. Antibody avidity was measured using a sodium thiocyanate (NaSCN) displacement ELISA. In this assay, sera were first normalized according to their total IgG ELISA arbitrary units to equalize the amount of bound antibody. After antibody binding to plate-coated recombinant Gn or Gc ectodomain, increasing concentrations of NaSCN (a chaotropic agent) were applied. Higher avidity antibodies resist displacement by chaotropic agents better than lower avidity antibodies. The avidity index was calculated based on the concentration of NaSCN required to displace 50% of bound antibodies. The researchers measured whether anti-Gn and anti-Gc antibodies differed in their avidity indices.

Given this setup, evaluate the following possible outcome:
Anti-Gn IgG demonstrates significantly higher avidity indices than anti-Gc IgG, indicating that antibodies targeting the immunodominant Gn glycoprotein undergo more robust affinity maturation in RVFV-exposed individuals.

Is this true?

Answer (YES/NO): NO